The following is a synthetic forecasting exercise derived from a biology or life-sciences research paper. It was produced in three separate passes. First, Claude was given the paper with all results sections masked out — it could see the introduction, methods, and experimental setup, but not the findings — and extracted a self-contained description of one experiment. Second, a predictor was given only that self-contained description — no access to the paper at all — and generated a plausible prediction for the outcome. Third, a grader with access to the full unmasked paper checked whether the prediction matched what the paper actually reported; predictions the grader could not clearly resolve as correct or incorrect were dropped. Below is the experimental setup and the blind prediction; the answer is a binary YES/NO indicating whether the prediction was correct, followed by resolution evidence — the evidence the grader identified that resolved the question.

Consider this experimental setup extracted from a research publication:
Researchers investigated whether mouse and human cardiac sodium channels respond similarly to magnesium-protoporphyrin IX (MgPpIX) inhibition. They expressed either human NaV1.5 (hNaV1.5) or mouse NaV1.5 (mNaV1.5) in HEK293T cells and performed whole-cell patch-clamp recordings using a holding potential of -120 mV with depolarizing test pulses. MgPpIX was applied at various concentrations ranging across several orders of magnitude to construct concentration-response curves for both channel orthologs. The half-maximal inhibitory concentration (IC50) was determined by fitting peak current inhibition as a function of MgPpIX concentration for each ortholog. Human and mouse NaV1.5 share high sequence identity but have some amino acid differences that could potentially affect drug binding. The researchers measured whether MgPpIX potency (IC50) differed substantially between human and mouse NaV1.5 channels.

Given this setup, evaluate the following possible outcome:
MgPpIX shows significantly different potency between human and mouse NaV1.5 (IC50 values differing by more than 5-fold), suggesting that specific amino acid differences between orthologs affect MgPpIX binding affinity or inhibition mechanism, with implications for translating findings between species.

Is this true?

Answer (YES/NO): YES